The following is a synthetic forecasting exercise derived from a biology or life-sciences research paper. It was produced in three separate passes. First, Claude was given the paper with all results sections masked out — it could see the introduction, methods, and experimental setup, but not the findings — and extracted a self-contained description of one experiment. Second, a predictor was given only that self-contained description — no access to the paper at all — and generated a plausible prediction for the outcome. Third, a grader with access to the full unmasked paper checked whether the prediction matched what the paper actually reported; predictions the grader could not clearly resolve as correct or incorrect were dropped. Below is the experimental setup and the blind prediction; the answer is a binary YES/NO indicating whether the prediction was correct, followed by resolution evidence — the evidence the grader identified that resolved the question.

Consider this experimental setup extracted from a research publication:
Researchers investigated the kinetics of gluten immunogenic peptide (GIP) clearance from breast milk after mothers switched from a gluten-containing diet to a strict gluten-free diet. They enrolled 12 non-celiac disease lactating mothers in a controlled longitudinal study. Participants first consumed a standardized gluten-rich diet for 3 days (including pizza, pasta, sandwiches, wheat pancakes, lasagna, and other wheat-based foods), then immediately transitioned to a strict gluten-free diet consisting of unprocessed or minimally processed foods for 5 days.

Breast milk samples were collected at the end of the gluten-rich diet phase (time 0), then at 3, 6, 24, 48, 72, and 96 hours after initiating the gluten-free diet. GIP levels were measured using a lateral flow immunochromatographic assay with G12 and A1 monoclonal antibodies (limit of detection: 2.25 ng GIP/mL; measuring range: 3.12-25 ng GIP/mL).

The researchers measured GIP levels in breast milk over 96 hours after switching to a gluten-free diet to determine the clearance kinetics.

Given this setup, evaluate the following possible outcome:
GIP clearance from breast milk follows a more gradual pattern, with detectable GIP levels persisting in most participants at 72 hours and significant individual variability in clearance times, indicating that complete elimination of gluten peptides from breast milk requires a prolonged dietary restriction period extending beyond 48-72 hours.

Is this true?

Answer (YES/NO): NO